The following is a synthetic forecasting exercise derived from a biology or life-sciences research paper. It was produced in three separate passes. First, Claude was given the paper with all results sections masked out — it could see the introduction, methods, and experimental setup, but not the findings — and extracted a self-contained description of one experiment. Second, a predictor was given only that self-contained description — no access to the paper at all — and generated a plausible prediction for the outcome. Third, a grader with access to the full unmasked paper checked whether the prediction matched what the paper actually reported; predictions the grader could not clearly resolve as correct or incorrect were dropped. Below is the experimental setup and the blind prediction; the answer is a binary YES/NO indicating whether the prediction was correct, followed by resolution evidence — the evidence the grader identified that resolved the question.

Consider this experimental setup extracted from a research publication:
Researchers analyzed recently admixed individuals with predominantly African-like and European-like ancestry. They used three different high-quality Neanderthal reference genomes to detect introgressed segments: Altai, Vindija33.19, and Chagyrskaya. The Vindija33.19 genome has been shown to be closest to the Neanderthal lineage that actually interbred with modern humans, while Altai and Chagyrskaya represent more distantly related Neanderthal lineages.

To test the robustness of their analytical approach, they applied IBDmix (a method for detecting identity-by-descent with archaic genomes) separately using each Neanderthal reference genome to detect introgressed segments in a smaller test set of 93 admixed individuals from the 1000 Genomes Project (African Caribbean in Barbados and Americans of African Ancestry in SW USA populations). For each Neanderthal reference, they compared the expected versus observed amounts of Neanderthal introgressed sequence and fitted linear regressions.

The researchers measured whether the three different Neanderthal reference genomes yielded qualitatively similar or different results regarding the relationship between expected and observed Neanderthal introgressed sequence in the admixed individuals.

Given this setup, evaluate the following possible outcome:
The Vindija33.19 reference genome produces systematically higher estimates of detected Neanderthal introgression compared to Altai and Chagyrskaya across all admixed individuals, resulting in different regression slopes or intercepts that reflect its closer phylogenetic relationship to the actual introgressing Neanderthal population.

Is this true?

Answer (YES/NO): NO